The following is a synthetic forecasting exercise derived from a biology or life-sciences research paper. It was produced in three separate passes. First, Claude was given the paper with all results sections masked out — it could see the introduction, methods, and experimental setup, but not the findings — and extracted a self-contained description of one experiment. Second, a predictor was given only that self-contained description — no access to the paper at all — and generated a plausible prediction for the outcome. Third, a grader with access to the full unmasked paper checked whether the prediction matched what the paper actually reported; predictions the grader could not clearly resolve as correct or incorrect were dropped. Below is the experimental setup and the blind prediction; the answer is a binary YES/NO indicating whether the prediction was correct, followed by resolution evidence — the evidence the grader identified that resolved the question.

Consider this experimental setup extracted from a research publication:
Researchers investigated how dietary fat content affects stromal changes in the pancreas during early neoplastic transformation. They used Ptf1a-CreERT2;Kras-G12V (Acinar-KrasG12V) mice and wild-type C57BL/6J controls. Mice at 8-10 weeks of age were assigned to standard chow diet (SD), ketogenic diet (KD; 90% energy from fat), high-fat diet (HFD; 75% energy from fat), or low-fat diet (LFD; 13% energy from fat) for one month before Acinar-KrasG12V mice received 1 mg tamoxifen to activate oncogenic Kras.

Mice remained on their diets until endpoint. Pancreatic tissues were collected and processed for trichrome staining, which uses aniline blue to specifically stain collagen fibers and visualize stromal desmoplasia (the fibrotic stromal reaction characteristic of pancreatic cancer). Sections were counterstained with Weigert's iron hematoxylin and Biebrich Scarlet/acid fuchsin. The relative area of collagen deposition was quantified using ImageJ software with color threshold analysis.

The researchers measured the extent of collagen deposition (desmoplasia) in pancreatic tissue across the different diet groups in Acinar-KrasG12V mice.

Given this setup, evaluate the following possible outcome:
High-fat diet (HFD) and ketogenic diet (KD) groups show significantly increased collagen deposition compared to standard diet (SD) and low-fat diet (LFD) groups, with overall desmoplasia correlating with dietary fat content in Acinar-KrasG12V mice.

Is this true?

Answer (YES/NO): NO